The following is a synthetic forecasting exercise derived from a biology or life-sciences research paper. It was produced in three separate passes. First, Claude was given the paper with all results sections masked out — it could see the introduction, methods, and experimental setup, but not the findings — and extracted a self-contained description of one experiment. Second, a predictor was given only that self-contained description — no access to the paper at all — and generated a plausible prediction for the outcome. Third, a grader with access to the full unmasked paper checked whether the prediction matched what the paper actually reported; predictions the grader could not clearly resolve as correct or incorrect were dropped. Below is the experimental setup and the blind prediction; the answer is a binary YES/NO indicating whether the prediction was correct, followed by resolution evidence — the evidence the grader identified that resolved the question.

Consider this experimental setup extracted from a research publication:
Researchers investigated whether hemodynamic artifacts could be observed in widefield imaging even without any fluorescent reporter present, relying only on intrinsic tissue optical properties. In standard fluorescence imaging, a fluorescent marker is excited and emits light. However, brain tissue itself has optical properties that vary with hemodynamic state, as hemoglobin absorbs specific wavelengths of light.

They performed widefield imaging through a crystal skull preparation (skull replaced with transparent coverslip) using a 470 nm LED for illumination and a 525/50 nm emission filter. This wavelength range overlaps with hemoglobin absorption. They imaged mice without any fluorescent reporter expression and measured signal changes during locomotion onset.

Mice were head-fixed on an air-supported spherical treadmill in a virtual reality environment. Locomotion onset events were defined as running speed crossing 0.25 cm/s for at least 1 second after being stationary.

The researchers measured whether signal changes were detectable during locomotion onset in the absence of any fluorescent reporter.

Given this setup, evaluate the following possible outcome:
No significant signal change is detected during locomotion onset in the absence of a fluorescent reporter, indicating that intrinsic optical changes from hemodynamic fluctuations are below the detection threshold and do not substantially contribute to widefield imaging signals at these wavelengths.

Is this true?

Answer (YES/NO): YES